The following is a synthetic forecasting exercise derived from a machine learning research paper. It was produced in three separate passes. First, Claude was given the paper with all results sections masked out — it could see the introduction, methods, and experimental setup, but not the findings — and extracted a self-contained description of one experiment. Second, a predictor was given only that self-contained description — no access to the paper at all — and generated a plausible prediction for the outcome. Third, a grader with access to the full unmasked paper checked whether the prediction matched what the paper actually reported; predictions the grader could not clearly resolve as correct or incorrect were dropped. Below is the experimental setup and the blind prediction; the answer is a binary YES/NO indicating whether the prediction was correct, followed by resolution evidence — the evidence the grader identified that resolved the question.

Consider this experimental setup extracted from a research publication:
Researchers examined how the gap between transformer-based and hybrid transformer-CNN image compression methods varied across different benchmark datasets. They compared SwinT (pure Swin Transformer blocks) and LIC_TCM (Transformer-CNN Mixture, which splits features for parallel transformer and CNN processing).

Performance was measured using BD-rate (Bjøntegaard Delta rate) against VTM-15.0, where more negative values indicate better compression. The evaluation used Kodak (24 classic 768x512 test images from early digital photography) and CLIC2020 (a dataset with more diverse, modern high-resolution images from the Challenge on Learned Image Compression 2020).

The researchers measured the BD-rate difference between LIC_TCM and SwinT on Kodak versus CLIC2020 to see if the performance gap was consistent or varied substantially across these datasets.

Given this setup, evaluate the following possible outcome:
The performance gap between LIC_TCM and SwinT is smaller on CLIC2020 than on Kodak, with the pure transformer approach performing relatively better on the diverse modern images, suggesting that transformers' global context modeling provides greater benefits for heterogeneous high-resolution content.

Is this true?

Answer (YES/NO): NO